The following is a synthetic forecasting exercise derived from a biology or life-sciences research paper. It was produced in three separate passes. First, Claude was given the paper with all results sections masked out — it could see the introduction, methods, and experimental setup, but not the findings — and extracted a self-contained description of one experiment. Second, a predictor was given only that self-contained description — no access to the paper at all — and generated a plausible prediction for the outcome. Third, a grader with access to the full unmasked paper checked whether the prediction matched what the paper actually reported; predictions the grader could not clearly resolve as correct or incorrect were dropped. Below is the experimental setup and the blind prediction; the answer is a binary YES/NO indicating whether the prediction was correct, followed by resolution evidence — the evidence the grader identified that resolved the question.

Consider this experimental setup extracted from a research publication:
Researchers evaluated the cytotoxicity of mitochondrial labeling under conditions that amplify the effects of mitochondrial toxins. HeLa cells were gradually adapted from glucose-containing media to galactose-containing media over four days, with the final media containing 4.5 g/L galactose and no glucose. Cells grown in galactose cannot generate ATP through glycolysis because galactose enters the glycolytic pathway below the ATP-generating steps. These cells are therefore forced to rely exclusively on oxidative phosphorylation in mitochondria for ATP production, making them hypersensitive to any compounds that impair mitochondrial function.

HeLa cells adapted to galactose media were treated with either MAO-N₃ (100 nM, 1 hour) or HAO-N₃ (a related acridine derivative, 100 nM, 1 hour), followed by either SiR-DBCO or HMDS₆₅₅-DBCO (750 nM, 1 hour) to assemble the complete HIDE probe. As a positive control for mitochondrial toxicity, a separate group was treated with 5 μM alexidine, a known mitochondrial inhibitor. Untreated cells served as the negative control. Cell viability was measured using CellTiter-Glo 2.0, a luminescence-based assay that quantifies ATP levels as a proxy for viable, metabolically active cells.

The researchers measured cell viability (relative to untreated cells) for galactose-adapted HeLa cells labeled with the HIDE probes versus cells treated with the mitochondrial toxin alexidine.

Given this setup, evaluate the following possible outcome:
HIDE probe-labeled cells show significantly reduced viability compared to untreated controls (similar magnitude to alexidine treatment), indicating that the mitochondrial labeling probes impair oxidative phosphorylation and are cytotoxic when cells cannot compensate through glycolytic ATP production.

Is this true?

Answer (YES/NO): NO